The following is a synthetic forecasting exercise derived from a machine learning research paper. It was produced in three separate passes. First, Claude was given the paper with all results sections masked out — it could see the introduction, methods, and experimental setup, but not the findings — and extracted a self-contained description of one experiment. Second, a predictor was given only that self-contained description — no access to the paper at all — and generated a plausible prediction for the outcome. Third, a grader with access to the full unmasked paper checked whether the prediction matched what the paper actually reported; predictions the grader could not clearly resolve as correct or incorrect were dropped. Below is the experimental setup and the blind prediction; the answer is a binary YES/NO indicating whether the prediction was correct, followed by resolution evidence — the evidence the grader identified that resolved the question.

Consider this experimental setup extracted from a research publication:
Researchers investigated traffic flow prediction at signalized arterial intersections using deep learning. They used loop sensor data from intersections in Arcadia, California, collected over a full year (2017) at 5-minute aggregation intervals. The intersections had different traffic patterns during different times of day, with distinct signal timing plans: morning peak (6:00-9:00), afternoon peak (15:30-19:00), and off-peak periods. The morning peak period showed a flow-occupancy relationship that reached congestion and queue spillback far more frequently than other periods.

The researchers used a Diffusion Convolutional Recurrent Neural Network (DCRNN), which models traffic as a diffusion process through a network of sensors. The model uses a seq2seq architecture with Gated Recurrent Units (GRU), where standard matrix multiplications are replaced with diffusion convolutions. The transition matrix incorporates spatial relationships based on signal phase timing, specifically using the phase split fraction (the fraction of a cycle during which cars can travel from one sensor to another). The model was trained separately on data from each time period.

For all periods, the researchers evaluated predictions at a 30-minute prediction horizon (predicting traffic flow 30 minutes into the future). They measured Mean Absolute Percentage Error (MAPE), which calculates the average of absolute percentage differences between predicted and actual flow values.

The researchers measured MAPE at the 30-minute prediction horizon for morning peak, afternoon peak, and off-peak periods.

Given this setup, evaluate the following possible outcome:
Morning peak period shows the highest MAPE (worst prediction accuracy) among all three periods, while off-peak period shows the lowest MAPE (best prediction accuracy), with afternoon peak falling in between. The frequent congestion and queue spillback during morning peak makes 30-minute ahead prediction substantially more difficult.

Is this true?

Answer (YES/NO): NO